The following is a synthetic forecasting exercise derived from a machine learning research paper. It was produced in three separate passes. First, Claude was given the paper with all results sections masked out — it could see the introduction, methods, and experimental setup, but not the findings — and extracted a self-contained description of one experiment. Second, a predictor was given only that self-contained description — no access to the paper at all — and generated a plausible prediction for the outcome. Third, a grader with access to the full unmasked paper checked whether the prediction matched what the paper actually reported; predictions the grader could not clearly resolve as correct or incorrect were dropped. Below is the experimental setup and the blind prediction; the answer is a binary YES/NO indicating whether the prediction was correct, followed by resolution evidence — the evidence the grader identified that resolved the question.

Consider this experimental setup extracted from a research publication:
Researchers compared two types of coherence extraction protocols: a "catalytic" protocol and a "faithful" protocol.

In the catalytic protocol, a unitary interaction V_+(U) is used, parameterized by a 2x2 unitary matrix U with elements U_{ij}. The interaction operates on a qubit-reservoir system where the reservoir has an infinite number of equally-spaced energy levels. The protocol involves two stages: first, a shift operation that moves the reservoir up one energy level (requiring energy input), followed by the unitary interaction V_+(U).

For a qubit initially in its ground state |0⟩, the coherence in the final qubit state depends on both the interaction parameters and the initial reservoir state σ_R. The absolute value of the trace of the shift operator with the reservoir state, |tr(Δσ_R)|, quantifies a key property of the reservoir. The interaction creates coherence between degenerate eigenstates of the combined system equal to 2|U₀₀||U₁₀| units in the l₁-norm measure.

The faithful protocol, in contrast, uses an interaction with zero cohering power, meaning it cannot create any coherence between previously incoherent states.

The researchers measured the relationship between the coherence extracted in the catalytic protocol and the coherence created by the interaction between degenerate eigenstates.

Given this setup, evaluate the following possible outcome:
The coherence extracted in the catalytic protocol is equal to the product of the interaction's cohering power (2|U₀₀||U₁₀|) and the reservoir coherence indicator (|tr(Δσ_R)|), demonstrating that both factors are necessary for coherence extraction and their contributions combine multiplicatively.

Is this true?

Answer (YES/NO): YES